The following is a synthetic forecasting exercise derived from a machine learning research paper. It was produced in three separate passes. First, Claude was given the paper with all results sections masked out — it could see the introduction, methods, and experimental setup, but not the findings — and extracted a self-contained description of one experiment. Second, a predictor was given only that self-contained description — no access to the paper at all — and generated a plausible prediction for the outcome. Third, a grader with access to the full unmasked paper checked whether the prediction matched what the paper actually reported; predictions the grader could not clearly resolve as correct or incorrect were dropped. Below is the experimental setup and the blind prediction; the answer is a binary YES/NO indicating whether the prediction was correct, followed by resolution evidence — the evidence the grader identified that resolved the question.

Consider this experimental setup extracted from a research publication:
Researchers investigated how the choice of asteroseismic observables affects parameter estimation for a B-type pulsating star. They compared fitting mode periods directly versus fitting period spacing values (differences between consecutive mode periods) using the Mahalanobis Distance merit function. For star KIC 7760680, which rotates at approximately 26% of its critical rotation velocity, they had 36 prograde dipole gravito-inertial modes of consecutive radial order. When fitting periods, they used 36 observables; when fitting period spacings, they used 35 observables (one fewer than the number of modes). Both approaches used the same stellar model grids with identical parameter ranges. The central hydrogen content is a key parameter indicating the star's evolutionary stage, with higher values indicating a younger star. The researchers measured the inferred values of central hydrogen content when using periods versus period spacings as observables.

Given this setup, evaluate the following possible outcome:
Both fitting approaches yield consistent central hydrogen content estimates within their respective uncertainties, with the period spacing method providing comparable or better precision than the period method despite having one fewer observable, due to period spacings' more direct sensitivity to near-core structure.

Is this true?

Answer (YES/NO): NO